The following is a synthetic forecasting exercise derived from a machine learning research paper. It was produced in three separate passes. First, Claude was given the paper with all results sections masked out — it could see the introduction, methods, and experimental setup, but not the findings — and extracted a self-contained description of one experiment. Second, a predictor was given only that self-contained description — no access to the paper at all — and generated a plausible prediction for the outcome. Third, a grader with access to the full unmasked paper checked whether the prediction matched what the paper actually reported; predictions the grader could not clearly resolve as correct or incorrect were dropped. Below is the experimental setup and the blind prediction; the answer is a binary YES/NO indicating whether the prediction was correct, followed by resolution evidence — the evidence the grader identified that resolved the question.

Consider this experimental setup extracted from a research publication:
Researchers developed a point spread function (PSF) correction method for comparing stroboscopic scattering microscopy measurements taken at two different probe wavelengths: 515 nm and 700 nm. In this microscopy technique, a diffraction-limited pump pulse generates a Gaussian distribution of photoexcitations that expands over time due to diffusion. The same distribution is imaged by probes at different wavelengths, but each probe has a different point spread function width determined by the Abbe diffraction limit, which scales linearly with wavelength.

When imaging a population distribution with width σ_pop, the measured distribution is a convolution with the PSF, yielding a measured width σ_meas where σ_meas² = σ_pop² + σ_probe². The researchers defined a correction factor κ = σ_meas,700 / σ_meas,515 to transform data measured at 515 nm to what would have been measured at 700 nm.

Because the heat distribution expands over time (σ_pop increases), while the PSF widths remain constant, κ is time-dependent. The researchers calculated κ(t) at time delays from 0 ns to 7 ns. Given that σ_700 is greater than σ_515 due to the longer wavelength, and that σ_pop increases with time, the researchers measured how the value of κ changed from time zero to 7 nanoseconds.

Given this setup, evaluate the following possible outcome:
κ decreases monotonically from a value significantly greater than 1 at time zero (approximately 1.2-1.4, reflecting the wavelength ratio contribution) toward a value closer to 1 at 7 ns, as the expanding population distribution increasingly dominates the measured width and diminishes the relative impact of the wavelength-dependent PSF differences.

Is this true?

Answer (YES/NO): NO